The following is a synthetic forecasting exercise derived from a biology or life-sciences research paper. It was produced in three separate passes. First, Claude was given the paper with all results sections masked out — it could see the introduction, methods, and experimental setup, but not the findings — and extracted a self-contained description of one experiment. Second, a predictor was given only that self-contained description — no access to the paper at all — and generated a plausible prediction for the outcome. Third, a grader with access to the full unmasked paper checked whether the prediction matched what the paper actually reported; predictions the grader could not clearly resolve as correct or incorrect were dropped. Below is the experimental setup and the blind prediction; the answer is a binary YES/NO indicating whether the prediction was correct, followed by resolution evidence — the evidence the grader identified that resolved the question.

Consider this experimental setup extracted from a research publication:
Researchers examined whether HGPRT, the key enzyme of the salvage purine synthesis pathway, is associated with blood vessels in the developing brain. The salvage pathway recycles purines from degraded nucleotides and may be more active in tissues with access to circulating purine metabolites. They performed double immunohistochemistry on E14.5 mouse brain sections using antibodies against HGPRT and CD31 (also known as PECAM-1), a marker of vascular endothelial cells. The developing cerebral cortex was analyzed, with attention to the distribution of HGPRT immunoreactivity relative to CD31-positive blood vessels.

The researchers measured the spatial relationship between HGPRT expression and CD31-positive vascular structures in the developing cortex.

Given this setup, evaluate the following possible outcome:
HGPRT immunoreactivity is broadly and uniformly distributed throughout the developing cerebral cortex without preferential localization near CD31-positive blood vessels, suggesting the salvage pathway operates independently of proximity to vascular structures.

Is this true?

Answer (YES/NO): NO